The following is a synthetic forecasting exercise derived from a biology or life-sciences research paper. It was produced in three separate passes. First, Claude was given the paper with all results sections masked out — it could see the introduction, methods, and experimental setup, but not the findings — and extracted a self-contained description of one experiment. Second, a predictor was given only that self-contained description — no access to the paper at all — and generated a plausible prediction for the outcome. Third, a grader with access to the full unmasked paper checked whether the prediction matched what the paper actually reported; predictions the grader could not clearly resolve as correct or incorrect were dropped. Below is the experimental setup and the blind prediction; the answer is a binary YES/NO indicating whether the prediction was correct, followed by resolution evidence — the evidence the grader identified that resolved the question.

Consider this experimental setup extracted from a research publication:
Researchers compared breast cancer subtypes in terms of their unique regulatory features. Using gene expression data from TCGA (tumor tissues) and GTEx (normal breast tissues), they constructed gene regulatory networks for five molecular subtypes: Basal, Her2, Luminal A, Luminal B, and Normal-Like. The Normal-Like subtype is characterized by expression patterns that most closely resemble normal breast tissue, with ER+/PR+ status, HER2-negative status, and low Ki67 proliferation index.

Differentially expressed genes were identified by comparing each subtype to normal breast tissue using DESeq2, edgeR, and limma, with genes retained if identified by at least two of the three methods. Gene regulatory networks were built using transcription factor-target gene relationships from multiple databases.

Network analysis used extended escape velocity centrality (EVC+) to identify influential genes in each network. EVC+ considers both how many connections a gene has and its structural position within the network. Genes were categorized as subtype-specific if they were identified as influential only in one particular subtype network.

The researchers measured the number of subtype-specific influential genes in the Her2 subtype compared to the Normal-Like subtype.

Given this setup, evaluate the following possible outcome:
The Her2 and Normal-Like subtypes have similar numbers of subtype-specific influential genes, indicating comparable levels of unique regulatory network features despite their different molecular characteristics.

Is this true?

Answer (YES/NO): NO